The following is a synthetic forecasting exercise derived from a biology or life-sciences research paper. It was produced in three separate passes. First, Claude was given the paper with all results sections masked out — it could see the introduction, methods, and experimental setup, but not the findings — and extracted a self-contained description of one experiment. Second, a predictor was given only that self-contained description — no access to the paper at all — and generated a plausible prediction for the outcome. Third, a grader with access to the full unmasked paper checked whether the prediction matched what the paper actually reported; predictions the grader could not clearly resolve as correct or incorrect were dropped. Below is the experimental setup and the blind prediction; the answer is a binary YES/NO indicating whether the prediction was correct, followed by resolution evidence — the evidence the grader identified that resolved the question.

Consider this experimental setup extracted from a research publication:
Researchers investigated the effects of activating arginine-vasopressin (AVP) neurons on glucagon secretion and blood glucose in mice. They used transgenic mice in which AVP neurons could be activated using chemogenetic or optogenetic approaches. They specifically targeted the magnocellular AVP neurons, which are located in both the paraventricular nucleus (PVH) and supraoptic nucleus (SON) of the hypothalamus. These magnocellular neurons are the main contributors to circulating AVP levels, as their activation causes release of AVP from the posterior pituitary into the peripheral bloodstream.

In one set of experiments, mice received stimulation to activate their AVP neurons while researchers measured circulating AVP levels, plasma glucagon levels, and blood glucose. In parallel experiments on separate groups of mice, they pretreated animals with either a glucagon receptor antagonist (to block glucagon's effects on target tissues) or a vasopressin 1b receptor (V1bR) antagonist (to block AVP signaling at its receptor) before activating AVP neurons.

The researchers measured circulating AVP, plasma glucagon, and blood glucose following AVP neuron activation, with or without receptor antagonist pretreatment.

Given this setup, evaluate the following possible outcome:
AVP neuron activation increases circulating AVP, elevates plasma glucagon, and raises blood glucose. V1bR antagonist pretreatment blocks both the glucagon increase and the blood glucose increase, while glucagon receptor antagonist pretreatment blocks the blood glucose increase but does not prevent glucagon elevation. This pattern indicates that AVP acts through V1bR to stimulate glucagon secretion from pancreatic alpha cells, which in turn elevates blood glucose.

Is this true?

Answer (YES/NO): YES